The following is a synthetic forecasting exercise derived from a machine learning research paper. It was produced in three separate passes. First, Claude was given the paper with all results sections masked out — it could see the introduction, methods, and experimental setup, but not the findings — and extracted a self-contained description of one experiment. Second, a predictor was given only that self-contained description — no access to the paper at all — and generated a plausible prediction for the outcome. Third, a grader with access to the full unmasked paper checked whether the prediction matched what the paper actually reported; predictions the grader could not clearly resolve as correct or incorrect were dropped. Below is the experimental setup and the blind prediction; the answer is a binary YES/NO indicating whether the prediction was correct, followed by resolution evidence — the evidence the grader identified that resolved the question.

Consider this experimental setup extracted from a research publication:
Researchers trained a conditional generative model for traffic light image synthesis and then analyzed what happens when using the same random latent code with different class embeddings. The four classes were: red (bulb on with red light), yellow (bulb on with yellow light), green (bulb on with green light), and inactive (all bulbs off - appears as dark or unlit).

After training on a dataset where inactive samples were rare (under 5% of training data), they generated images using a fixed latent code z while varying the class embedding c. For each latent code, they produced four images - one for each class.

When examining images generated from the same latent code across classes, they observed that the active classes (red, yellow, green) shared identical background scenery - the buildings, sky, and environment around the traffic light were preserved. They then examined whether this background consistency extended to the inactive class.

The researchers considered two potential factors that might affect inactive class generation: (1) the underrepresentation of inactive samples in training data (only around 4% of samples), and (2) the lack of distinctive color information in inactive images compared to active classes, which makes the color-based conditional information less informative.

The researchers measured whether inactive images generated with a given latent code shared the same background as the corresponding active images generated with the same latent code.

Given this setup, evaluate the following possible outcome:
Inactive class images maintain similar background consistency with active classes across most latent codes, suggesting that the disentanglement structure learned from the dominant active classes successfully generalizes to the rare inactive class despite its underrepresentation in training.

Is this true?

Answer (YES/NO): NO